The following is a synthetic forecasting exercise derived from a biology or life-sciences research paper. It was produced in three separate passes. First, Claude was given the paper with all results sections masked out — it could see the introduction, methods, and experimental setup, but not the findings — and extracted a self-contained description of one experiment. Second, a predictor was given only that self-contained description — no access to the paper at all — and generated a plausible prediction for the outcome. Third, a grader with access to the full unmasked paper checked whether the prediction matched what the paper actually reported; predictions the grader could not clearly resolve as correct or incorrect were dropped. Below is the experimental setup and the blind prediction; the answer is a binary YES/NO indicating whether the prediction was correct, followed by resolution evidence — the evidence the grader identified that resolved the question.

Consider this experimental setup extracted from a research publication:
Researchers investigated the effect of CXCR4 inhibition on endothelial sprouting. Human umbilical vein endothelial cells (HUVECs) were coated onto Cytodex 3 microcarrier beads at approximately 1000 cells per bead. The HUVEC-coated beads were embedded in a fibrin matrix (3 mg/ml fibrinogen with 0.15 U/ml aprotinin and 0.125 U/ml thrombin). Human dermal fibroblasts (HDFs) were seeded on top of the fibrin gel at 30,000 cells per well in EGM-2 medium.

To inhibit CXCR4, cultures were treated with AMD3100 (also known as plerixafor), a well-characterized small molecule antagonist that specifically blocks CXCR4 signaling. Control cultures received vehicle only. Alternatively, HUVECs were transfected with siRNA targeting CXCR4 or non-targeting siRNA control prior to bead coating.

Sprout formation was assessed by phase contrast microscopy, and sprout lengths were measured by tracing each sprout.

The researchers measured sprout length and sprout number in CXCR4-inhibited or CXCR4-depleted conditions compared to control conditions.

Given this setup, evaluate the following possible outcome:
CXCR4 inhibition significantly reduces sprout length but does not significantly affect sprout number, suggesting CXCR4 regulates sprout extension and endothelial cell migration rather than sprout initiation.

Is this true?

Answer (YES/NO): NO